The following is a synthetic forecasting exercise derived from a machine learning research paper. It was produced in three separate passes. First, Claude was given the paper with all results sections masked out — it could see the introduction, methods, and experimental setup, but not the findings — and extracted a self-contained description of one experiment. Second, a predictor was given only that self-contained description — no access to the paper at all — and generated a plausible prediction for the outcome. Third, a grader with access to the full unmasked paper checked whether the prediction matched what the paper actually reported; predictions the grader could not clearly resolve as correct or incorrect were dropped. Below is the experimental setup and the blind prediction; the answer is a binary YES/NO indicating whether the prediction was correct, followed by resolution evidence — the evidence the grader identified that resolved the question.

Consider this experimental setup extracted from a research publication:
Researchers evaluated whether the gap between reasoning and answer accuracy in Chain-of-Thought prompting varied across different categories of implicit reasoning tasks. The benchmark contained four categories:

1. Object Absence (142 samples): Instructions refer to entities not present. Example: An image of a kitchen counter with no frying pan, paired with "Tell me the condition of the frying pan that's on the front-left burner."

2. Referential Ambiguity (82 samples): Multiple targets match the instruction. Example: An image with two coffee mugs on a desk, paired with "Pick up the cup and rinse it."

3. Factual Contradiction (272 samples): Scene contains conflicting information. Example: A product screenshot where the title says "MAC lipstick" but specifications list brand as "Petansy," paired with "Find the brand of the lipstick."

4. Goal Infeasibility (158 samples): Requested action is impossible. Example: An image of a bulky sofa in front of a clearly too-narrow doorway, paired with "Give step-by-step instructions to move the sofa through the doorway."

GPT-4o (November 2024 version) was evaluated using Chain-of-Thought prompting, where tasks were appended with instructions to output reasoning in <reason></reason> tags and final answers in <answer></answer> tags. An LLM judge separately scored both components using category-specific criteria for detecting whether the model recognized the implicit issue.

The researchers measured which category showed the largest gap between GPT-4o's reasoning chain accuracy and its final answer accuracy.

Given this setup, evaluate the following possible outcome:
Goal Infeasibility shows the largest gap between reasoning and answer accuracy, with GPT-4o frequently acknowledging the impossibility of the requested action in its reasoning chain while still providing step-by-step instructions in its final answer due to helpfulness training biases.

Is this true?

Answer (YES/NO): NO